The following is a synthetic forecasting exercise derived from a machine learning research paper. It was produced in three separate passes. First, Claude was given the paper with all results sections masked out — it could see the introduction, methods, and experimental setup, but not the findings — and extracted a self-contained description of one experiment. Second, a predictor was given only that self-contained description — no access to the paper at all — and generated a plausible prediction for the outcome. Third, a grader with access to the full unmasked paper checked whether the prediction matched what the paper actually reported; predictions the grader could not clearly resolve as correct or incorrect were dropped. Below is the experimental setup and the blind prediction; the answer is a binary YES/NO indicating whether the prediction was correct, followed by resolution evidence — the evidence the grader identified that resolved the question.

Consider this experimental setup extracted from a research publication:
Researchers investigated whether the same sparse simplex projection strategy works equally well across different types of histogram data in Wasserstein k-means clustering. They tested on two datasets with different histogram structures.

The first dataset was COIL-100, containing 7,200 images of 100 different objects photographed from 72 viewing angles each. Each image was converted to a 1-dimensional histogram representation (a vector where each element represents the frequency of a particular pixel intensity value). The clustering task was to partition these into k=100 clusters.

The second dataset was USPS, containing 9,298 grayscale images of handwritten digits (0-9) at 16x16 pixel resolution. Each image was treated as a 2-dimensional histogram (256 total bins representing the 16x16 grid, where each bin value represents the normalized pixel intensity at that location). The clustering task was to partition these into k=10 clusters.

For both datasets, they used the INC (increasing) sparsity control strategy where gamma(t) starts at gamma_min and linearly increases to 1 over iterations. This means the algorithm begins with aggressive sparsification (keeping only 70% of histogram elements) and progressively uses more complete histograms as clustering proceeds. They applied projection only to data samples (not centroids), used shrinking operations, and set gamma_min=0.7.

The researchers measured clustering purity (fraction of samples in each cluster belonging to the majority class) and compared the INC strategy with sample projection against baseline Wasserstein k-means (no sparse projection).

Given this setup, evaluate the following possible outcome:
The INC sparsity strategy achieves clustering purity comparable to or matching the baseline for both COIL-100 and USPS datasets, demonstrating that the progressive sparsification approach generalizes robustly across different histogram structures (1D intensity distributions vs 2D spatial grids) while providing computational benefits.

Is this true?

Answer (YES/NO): NO